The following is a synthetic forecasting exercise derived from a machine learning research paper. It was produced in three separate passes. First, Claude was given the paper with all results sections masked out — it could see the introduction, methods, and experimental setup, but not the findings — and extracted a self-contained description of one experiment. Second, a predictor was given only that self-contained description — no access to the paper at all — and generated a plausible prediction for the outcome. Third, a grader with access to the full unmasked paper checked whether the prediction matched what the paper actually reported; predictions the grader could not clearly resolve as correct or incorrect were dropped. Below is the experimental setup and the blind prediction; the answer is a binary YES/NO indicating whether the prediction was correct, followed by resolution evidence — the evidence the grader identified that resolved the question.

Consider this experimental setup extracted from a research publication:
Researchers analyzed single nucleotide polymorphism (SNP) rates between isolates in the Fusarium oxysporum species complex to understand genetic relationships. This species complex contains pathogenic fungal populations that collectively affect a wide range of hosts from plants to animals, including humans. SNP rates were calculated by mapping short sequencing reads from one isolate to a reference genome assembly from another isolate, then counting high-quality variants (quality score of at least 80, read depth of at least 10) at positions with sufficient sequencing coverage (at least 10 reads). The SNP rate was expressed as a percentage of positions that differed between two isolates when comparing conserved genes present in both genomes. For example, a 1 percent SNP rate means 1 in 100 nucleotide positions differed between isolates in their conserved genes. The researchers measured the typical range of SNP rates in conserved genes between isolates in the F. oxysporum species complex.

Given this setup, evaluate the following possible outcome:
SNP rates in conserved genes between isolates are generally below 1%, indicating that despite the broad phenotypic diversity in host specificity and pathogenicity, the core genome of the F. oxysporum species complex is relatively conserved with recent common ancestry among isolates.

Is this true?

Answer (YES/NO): NO